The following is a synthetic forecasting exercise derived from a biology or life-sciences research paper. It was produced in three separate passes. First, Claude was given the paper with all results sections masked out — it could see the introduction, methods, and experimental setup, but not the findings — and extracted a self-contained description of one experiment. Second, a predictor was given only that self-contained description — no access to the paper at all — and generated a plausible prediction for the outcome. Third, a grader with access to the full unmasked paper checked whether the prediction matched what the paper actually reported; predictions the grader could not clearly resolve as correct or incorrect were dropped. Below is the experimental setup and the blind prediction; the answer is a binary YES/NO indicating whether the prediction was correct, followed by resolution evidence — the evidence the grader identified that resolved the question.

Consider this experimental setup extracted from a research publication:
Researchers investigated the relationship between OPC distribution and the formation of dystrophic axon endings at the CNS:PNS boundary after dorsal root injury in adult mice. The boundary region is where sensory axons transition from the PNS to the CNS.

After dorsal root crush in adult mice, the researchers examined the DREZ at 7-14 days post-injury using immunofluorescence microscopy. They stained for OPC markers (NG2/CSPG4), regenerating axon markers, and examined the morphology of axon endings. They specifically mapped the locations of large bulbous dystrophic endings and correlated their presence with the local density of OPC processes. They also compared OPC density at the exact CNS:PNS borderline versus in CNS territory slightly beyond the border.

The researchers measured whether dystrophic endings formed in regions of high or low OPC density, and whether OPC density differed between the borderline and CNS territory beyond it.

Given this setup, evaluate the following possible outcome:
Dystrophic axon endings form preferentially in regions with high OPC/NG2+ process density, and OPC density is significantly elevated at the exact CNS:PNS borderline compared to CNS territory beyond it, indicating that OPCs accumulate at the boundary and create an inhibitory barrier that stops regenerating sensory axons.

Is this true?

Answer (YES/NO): NO